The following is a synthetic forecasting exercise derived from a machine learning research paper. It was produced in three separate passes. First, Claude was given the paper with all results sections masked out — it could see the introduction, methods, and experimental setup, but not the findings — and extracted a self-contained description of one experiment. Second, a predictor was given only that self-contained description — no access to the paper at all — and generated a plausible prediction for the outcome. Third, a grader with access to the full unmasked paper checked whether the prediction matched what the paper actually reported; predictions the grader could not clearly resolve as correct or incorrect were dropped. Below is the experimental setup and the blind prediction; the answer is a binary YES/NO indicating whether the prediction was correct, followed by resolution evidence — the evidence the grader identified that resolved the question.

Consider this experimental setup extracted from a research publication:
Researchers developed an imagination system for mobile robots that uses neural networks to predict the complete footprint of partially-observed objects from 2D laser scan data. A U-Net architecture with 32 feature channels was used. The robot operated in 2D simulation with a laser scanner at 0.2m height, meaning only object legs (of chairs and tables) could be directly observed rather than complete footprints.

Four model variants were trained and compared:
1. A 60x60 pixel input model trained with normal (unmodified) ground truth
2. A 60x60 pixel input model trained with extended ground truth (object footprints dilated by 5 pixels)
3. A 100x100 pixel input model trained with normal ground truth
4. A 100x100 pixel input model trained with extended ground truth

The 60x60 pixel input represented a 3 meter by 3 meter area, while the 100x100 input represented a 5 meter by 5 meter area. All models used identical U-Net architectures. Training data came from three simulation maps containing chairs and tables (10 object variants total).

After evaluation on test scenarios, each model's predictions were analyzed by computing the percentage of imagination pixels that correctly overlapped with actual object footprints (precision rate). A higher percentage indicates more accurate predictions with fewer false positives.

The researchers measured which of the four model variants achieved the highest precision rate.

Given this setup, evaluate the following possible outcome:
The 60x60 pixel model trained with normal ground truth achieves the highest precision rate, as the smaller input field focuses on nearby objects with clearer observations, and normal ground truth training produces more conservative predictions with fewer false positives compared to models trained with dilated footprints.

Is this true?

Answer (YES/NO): YES